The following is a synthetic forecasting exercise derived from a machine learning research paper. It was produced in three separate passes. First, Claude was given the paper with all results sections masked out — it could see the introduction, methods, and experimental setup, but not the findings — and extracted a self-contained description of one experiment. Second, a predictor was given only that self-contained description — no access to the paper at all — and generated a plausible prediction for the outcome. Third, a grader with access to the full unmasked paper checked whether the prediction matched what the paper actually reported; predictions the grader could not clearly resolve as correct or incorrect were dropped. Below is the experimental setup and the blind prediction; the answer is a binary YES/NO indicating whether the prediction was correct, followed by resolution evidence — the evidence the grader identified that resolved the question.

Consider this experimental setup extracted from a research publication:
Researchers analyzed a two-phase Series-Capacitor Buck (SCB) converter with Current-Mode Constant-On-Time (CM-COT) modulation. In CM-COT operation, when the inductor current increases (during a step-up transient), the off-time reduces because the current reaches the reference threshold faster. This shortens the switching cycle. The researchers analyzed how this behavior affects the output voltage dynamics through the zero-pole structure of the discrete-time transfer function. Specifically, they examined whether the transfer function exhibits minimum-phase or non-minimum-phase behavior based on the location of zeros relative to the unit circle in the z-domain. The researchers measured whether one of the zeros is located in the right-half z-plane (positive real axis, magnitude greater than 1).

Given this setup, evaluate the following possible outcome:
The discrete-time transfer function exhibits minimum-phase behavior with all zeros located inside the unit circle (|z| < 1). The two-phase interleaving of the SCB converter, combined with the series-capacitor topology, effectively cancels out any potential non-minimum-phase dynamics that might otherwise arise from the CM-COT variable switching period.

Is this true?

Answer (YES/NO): NO